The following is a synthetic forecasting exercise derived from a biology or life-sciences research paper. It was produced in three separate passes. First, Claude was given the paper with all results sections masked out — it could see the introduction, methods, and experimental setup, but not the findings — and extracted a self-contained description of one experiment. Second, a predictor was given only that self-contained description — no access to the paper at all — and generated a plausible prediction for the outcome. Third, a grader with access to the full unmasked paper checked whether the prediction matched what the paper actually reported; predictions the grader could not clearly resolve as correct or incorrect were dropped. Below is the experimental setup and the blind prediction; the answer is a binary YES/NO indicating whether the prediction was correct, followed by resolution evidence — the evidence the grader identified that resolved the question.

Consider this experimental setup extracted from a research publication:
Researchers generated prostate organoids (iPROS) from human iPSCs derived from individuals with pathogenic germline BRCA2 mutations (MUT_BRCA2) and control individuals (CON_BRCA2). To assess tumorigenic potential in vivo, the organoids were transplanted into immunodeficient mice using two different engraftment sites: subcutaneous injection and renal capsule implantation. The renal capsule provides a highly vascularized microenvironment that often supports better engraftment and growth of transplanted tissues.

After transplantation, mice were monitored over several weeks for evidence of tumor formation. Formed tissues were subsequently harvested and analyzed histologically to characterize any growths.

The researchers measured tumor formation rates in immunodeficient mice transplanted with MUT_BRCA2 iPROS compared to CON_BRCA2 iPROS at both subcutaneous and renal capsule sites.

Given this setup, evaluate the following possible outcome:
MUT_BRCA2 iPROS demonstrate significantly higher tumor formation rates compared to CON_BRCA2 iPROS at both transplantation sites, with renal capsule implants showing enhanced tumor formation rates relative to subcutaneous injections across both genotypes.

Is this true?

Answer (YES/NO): NO